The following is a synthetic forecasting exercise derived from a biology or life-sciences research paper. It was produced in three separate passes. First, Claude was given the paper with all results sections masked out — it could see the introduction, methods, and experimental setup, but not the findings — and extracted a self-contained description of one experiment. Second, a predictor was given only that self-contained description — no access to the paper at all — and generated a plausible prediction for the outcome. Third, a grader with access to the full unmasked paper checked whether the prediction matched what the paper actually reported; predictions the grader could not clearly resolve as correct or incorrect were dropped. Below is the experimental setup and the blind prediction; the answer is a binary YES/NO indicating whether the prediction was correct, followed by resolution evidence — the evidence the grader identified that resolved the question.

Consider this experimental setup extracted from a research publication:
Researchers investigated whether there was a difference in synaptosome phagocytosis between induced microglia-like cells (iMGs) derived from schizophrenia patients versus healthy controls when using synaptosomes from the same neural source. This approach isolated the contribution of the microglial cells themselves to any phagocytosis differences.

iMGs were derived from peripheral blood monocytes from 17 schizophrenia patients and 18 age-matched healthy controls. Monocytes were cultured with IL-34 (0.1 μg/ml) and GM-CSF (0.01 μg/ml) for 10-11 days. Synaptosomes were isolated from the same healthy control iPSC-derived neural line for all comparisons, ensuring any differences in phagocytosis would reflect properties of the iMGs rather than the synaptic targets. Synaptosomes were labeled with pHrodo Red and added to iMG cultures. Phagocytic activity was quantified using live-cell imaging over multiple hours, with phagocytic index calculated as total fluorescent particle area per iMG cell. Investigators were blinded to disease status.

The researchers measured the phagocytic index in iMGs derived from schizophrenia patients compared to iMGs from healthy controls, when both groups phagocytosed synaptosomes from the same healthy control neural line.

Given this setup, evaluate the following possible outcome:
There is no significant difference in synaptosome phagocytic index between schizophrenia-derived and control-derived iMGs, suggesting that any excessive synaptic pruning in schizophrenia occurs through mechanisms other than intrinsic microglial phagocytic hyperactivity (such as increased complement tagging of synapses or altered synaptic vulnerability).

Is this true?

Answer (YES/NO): NO